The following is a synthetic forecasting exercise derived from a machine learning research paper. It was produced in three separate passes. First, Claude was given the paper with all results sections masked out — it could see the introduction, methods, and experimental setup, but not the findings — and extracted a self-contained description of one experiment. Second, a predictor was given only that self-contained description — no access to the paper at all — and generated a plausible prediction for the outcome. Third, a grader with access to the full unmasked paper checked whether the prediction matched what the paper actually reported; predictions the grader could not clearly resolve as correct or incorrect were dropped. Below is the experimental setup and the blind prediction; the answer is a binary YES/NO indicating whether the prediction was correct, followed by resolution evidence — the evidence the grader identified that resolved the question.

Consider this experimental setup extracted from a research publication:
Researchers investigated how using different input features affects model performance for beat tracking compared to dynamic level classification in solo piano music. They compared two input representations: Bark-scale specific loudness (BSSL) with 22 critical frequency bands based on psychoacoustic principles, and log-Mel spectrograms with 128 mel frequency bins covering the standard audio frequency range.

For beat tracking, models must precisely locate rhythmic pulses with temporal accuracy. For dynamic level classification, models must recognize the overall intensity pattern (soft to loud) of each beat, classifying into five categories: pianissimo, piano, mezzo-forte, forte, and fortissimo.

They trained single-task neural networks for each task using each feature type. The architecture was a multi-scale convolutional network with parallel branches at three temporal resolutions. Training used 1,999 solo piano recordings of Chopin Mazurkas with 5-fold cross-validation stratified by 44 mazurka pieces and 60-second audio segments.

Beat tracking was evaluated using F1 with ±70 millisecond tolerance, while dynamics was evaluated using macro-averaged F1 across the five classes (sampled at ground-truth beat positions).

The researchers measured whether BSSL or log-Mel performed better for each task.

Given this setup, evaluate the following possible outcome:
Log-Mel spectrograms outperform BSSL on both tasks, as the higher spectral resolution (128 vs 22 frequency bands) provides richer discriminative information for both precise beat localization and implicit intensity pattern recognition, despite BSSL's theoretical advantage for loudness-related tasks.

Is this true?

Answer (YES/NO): NO